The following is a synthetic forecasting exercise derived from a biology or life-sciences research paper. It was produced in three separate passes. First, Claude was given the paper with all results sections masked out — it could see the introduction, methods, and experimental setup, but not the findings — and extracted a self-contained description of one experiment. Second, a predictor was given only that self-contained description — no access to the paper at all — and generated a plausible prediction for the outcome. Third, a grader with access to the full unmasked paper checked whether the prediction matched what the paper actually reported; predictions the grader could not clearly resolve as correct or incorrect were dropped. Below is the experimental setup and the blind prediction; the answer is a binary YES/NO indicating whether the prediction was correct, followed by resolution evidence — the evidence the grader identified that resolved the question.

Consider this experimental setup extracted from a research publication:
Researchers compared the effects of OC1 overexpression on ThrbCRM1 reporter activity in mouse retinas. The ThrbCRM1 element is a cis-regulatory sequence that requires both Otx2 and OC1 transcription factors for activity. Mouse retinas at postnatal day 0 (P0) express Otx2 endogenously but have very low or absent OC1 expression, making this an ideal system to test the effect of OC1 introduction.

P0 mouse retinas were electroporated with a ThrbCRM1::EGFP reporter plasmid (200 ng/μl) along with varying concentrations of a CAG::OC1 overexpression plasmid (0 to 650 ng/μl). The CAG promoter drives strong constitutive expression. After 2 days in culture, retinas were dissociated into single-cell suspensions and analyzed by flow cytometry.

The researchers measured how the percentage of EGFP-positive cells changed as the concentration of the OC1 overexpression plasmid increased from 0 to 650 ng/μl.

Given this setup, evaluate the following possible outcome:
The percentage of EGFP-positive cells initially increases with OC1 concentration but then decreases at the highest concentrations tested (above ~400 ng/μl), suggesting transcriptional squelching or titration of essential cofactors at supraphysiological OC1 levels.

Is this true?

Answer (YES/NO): NO